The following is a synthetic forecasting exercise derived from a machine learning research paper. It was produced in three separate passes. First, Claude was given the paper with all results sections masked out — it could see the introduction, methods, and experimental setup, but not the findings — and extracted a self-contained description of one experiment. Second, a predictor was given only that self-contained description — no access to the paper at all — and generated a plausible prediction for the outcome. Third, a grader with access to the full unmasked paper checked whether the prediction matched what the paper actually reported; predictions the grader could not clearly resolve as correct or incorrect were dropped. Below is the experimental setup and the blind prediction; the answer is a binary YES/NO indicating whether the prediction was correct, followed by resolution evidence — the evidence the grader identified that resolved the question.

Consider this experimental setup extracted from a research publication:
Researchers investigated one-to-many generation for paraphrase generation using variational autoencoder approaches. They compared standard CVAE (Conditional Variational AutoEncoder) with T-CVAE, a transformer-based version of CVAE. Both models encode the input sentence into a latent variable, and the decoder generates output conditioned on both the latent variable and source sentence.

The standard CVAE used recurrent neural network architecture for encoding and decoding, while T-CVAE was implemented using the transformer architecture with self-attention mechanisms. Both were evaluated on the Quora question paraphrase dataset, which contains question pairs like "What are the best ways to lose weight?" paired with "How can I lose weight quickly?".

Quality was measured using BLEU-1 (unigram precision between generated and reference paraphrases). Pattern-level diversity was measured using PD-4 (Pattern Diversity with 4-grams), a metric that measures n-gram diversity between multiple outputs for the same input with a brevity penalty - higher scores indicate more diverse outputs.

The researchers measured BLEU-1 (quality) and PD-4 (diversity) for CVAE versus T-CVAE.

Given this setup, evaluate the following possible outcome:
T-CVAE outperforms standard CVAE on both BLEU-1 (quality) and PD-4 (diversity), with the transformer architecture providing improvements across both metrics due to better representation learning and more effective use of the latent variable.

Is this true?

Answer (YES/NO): NO